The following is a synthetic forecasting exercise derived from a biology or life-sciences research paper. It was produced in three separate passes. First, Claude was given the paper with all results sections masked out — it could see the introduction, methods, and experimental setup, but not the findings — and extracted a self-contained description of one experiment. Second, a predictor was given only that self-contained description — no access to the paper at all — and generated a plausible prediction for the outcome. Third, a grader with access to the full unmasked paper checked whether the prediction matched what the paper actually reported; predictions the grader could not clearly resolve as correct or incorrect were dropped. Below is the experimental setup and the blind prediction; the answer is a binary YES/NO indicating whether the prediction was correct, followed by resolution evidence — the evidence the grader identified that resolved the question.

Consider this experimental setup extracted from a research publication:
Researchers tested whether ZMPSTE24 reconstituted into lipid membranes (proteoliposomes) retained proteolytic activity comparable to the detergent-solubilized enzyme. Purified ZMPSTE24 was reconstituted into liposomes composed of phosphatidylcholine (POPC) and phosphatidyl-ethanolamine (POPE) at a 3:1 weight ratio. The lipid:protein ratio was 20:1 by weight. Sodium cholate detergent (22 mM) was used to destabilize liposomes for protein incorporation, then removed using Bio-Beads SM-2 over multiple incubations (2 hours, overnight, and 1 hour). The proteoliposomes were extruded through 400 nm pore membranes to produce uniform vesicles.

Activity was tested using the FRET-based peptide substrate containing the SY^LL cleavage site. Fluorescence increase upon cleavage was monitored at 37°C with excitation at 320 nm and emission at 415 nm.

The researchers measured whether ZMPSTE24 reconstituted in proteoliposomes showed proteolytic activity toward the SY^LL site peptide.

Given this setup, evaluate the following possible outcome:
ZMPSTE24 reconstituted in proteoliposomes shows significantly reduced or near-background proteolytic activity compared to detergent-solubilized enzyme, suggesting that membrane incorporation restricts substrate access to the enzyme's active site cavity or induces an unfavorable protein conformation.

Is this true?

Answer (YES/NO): NO